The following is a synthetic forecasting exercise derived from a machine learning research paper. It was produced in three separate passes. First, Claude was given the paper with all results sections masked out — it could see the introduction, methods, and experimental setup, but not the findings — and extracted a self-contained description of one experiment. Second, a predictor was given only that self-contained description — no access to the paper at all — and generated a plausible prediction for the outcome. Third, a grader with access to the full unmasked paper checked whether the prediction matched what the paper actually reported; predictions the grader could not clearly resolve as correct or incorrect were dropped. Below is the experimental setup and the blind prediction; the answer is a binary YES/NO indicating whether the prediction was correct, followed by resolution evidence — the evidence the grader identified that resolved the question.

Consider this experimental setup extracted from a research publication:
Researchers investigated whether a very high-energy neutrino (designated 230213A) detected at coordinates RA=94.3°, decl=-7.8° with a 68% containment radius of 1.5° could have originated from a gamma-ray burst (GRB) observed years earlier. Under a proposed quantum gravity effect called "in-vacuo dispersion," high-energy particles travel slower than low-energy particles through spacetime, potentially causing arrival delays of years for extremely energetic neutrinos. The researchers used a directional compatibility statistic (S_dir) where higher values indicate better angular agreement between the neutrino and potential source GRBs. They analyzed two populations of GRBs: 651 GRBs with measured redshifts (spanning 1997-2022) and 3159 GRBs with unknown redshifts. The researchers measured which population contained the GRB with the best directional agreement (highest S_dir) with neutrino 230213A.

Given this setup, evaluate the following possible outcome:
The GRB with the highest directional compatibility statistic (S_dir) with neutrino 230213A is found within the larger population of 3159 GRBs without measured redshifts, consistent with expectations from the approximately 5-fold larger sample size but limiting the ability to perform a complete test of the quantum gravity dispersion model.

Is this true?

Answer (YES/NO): NO